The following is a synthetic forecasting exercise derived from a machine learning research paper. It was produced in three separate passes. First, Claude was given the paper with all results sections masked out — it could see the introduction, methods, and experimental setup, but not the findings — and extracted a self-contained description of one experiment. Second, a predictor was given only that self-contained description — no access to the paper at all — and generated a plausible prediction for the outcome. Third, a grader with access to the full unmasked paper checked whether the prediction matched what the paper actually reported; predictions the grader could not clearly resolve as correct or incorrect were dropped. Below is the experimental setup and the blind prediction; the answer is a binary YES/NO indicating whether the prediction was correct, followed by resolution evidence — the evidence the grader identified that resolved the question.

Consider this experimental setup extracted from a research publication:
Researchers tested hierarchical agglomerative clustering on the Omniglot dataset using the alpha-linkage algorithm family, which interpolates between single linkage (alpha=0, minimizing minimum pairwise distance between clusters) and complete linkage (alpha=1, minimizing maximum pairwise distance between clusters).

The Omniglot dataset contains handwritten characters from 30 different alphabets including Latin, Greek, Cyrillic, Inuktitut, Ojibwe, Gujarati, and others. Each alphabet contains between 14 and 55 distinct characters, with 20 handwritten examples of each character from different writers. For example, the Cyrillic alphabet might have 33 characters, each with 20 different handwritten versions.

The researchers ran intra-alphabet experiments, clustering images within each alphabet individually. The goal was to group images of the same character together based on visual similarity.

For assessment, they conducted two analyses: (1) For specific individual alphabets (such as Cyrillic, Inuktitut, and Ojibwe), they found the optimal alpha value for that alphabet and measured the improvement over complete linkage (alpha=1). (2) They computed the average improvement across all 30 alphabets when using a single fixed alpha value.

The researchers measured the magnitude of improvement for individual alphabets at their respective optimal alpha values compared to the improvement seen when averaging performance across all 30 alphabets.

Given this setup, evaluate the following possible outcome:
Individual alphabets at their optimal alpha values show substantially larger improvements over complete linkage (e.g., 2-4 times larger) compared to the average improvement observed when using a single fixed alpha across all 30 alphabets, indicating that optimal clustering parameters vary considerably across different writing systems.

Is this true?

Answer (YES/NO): YES